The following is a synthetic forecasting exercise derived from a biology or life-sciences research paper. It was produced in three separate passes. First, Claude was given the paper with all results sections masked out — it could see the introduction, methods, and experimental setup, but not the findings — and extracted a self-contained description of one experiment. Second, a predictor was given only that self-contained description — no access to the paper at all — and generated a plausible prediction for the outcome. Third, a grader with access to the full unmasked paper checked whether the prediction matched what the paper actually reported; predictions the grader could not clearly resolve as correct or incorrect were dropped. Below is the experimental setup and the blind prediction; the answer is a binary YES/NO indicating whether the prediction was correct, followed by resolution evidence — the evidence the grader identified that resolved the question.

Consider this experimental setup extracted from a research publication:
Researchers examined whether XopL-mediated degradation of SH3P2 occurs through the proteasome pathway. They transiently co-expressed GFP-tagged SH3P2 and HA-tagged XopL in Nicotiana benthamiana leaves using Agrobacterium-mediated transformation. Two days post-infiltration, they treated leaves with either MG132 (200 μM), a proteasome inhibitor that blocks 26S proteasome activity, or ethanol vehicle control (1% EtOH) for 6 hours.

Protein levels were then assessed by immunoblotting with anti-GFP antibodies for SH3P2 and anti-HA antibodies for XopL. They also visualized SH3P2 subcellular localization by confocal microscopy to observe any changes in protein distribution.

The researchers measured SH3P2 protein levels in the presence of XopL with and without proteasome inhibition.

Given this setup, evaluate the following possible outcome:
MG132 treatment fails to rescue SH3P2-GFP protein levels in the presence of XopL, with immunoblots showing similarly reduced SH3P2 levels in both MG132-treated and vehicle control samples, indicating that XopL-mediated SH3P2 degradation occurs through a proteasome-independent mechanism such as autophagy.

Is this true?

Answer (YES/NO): NO